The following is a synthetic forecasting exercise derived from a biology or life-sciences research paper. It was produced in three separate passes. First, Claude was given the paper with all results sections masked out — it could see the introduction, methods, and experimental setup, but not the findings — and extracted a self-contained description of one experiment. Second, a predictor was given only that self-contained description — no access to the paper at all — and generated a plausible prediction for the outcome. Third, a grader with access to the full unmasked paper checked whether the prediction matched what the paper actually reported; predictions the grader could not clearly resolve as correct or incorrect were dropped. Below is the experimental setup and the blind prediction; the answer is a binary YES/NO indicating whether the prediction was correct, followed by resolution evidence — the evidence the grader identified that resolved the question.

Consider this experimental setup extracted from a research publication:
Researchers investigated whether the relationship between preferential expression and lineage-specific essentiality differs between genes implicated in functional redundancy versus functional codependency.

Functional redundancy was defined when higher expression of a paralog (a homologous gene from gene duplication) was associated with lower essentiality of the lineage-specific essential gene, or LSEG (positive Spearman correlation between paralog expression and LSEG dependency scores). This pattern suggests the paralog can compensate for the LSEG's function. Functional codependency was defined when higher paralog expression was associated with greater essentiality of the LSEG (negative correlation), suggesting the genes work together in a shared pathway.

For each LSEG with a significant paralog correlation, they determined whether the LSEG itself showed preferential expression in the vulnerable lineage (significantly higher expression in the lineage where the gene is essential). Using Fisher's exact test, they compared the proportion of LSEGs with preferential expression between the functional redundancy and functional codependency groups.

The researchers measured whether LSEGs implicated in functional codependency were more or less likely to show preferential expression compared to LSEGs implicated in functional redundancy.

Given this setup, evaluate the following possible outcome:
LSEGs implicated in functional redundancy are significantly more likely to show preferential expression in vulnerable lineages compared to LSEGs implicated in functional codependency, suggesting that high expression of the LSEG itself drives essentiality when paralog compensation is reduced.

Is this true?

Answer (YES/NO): NO